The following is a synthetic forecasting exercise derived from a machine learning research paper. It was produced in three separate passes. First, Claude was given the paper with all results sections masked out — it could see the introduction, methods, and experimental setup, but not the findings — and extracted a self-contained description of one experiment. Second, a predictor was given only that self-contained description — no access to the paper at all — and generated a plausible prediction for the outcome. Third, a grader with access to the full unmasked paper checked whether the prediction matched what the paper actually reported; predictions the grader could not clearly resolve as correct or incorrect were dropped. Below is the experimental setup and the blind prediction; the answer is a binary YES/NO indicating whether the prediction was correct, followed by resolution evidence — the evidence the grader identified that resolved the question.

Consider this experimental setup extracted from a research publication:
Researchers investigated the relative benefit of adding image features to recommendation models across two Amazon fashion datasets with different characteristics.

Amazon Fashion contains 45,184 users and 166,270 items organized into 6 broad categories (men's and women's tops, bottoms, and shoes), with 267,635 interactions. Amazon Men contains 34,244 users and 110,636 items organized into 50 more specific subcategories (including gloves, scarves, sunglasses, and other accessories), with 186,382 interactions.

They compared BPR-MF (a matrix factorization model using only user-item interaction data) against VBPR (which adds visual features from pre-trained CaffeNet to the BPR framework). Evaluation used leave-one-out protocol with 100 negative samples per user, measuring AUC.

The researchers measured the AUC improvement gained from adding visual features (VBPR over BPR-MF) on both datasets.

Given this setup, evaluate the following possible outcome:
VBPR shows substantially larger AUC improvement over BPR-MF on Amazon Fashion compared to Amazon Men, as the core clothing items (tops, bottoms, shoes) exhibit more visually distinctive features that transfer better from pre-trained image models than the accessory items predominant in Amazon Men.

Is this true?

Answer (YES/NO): YES